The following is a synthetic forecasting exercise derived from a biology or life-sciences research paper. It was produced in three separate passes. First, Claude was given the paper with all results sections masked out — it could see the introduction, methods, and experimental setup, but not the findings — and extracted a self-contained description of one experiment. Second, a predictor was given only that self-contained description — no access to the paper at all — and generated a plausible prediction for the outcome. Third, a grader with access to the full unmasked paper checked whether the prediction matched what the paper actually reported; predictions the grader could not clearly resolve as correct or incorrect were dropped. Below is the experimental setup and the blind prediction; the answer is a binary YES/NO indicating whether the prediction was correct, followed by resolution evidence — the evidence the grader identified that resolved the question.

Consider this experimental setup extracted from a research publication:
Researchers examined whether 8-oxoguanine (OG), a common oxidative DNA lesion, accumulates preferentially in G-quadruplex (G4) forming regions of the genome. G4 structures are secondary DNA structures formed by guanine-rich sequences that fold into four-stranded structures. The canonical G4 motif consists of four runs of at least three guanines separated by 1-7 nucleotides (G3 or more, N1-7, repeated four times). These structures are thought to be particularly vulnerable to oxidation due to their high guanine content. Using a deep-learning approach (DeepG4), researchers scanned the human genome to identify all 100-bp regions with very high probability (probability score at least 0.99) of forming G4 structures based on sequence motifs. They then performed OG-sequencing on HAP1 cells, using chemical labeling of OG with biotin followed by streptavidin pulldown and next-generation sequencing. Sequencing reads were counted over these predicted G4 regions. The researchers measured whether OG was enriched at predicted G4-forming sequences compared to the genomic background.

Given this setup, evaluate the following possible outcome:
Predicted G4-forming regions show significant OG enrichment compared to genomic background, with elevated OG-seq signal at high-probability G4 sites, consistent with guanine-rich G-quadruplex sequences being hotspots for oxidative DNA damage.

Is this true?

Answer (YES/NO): YES